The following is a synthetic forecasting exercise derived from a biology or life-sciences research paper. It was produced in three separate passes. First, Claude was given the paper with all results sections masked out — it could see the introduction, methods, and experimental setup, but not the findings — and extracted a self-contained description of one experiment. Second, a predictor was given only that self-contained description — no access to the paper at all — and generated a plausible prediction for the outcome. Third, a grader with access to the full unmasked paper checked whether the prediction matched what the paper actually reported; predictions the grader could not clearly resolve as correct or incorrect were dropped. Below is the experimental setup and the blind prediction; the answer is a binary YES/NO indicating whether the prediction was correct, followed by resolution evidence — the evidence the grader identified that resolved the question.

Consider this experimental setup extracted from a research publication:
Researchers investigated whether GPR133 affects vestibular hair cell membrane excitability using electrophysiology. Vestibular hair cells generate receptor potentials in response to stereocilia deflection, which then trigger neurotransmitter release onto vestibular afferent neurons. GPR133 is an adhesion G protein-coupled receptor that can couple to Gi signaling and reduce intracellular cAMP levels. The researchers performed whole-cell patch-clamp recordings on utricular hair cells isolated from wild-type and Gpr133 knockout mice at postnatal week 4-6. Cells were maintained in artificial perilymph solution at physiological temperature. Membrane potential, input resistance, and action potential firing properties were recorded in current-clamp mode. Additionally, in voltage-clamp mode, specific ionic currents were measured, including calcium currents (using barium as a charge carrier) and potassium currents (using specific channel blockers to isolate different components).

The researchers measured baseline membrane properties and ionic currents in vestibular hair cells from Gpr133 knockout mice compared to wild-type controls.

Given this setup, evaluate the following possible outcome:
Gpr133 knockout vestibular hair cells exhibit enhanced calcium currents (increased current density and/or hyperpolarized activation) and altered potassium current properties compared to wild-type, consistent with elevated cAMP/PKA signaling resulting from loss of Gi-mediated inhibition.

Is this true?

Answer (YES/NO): NO